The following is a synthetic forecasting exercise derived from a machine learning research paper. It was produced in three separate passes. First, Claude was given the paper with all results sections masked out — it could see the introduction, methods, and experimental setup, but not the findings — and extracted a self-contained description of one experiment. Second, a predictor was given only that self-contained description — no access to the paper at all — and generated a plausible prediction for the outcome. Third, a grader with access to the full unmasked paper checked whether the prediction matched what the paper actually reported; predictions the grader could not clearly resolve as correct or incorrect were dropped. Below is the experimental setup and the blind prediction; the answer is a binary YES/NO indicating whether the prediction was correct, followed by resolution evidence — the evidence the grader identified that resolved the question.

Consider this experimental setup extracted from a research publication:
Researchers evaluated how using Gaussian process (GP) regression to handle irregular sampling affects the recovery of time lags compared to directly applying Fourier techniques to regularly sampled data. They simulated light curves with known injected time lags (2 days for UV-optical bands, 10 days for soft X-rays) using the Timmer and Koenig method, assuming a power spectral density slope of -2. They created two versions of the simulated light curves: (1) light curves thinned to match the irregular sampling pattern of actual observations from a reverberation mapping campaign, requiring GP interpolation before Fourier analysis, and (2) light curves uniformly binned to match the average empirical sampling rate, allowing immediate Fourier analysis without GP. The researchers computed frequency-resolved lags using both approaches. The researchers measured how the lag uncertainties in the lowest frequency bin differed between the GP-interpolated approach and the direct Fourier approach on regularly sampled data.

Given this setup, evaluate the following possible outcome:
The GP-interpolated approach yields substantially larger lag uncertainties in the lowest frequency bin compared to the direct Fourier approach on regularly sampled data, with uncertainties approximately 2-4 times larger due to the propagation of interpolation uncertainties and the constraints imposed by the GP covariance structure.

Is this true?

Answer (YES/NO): NO